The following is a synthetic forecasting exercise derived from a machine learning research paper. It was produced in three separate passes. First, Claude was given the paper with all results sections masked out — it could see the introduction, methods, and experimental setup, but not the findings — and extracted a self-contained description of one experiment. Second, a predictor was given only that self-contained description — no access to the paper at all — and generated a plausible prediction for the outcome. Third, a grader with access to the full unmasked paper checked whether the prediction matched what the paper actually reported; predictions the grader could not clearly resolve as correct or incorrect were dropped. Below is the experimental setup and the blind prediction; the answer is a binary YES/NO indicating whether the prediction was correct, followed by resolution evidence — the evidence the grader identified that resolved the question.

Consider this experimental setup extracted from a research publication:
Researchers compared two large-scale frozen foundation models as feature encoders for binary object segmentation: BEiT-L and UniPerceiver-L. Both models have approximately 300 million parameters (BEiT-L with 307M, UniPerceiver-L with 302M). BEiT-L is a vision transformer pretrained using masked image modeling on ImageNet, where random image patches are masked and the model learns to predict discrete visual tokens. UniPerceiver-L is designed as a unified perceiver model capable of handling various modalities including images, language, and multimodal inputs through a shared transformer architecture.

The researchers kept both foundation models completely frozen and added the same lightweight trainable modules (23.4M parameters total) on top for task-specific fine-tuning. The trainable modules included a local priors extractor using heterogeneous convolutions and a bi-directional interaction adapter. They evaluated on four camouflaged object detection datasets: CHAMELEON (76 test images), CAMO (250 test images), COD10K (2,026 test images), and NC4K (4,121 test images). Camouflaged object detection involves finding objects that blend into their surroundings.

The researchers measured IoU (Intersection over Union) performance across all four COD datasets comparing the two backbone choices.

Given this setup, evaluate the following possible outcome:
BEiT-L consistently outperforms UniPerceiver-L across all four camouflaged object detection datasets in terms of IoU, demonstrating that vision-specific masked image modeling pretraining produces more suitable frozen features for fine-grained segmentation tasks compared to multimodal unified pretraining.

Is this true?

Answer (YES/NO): YES